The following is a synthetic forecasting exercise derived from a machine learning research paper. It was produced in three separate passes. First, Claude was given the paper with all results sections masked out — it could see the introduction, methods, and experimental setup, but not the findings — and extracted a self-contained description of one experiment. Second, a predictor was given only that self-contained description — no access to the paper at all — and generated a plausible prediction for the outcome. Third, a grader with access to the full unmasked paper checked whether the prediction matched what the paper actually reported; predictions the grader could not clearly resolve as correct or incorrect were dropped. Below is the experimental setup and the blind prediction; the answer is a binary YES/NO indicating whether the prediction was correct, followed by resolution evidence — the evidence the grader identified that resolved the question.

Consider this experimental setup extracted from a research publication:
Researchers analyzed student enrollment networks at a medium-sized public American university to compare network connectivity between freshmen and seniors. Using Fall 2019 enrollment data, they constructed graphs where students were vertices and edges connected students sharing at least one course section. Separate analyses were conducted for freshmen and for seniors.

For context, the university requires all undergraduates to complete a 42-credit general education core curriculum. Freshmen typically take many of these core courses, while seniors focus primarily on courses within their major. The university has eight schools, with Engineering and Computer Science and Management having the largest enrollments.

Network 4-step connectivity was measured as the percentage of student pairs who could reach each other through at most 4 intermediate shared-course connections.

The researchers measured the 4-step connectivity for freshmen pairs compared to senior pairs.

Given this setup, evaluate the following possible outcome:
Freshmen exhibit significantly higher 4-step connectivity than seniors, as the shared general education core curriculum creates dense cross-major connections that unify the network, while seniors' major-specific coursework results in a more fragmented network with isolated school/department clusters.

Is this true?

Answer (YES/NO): NO